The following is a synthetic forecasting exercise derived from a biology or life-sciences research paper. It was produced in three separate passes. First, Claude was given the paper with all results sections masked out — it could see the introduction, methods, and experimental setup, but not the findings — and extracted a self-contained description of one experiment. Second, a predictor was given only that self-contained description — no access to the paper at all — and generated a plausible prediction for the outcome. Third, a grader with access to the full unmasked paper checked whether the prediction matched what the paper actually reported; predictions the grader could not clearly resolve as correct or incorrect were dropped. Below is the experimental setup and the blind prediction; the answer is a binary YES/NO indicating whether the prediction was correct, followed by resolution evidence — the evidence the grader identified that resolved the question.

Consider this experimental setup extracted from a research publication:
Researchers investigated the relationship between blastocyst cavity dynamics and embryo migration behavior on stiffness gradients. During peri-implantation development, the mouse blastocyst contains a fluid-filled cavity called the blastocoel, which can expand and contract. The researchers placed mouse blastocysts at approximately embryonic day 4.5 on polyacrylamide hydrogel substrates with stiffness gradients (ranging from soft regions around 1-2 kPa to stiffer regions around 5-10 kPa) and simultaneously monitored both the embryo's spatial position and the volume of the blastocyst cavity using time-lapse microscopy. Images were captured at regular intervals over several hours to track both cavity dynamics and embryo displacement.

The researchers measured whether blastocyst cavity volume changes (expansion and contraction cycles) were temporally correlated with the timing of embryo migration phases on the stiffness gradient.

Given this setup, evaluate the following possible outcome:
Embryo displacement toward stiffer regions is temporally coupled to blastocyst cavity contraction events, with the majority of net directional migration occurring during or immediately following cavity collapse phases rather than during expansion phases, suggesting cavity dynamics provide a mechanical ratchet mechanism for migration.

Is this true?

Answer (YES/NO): NO